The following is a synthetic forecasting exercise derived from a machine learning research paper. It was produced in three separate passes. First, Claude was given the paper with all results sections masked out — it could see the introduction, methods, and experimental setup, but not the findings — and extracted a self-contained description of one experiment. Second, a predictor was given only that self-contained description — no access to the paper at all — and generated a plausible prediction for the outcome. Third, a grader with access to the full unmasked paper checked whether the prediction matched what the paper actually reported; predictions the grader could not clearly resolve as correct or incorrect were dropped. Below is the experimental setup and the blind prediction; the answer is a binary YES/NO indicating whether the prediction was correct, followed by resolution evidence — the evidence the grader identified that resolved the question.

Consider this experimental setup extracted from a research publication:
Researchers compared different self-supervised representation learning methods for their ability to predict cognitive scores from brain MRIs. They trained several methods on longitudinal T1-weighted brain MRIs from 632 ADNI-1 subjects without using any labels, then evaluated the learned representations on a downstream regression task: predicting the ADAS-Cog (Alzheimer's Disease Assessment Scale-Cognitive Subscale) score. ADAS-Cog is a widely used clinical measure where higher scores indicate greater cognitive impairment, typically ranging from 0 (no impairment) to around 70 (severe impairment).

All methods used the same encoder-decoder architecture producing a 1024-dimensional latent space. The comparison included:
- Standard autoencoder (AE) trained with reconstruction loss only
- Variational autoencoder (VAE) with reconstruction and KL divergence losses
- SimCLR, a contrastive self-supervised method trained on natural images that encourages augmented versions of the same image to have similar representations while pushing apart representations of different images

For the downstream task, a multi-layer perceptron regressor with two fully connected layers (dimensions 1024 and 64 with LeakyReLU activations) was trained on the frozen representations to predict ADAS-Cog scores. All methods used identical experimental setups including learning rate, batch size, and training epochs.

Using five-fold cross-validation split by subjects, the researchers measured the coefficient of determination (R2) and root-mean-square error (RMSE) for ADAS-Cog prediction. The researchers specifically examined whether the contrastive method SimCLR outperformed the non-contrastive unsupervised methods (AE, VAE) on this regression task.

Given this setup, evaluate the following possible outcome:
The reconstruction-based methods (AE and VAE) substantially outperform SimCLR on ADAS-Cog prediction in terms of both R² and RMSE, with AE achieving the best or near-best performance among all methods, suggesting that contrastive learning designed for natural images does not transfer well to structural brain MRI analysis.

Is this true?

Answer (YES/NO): NO